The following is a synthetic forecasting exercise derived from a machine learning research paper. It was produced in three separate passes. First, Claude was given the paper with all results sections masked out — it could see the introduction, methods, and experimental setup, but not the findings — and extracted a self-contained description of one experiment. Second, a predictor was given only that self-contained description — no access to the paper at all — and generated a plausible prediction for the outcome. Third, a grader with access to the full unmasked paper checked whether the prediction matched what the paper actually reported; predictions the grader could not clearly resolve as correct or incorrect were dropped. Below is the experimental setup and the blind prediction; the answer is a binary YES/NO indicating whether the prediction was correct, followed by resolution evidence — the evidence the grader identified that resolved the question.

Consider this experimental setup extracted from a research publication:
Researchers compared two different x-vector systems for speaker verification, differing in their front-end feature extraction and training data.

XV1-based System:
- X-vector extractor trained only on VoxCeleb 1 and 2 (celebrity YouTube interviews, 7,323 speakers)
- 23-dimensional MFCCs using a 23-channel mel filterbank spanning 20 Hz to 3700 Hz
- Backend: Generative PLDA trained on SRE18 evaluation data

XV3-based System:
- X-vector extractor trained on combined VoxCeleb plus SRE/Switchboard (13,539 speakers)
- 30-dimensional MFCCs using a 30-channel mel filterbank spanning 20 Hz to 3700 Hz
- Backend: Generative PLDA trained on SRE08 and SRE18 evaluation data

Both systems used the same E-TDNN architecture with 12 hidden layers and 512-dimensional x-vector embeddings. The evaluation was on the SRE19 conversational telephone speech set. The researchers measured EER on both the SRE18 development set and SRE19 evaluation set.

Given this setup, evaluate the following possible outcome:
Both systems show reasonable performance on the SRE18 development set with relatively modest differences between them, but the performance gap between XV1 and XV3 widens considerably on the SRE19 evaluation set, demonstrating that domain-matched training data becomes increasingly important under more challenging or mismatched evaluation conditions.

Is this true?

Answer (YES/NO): NO